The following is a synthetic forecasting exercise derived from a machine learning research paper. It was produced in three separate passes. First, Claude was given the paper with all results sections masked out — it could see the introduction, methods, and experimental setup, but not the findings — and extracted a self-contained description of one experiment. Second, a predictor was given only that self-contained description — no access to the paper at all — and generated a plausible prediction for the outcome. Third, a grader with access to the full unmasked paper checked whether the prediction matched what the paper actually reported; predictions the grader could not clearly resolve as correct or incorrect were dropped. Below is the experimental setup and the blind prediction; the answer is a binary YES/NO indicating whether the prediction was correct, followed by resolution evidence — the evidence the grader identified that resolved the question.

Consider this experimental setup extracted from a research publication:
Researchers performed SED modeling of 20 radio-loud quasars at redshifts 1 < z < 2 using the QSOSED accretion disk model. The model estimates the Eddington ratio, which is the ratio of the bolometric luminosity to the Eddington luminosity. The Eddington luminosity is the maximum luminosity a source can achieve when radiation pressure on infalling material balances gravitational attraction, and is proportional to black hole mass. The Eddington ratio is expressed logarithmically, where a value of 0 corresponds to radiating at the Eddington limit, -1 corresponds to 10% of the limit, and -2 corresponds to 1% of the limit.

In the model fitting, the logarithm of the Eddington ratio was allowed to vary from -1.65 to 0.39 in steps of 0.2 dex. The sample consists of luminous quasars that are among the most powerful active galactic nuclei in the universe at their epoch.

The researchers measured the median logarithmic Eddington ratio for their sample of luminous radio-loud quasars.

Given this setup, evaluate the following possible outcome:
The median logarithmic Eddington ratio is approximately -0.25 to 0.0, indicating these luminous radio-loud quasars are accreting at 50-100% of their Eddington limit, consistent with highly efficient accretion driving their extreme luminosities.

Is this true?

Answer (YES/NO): NO